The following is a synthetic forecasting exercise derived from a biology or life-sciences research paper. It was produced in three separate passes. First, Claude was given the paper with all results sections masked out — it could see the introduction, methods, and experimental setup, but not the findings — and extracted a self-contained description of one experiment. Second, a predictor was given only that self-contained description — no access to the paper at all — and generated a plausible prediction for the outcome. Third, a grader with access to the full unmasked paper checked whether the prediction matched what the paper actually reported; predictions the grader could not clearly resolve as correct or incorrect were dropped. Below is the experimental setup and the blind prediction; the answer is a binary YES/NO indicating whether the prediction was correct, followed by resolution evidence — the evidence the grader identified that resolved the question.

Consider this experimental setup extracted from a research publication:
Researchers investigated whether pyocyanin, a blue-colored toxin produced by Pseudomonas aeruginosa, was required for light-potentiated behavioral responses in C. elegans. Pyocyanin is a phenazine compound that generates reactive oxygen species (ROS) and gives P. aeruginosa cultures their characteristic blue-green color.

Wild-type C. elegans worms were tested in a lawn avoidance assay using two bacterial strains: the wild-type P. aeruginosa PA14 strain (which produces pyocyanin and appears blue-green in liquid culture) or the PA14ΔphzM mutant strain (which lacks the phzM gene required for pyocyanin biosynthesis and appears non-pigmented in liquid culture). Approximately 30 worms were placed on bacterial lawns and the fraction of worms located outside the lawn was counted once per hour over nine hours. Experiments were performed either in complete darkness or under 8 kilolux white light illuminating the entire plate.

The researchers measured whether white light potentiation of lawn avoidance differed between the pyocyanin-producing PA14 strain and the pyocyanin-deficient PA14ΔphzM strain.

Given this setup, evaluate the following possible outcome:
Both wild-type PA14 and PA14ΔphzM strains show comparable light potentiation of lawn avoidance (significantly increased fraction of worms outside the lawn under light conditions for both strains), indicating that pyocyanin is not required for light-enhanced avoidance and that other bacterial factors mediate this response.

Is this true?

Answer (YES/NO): NO